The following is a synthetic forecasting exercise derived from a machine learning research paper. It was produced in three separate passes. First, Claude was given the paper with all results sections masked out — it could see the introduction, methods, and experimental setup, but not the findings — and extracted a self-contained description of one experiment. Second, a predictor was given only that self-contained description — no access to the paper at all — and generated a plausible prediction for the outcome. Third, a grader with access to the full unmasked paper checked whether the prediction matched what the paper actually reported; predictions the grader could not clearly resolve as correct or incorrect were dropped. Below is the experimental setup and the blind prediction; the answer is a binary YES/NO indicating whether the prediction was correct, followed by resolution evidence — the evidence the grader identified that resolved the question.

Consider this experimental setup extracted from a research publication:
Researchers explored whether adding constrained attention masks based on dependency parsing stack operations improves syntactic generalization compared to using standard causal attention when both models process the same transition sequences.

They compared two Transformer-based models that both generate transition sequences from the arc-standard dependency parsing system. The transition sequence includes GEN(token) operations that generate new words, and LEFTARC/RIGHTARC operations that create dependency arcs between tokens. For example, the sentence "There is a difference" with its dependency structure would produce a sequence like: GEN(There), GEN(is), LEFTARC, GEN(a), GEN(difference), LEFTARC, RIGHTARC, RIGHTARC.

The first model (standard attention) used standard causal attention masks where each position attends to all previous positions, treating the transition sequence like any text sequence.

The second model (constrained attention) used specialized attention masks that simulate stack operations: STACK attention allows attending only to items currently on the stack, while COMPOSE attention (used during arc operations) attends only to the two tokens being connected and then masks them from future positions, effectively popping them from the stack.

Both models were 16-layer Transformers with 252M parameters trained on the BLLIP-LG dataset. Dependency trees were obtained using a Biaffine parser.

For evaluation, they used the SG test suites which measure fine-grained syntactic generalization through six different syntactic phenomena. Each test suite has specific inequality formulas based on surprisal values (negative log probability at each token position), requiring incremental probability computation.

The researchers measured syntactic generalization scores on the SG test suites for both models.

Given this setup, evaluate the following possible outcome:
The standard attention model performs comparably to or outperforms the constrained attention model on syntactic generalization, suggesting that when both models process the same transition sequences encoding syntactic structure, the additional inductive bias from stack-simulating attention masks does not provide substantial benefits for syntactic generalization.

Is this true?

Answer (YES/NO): NO